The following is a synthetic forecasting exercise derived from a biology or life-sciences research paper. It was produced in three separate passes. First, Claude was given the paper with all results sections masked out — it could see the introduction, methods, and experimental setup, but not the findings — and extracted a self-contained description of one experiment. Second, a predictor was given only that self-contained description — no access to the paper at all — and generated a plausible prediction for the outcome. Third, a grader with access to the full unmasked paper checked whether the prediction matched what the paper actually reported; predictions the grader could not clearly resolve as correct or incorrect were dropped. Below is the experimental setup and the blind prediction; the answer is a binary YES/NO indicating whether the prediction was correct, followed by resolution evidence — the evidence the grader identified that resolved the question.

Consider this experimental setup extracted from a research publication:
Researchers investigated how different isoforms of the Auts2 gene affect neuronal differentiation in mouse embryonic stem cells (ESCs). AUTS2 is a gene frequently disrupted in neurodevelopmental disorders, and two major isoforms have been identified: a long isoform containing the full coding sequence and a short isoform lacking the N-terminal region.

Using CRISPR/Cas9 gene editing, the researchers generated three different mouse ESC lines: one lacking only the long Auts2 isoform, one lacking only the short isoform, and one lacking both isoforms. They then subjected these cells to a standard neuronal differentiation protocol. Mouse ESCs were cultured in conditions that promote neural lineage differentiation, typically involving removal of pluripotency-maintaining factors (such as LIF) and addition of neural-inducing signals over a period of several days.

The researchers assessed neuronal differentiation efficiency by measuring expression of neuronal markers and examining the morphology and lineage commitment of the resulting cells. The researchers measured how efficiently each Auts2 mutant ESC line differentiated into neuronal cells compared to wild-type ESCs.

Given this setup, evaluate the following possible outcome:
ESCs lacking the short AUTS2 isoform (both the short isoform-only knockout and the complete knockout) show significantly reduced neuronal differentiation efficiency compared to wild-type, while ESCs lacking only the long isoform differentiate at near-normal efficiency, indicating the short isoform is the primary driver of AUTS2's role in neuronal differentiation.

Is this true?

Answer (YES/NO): NO